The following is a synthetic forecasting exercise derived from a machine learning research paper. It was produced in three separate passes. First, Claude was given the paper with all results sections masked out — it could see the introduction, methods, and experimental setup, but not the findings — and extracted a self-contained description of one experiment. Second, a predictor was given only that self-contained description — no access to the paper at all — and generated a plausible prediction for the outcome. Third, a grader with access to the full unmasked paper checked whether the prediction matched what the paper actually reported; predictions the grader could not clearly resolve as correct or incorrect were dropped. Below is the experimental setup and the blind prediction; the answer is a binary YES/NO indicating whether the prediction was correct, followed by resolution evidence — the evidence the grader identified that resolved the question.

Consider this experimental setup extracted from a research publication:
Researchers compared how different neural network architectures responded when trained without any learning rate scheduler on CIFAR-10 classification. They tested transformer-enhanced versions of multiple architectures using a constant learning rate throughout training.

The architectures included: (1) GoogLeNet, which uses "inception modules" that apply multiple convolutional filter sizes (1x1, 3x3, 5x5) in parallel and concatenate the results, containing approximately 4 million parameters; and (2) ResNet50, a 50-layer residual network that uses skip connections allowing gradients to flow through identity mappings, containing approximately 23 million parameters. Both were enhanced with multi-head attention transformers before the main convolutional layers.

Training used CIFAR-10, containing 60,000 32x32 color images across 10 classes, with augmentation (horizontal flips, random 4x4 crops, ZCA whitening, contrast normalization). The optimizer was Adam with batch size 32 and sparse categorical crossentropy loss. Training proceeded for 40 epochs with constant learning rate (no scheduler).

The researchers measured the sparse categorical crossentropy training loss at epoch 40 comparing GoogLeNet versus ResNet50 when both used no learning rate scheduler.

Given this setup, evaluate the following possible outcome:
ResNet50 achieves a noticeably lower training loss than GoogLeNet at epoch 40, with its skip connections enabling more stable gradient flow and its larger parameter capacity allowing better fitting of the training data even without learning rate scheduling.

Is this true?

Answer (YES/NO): NO